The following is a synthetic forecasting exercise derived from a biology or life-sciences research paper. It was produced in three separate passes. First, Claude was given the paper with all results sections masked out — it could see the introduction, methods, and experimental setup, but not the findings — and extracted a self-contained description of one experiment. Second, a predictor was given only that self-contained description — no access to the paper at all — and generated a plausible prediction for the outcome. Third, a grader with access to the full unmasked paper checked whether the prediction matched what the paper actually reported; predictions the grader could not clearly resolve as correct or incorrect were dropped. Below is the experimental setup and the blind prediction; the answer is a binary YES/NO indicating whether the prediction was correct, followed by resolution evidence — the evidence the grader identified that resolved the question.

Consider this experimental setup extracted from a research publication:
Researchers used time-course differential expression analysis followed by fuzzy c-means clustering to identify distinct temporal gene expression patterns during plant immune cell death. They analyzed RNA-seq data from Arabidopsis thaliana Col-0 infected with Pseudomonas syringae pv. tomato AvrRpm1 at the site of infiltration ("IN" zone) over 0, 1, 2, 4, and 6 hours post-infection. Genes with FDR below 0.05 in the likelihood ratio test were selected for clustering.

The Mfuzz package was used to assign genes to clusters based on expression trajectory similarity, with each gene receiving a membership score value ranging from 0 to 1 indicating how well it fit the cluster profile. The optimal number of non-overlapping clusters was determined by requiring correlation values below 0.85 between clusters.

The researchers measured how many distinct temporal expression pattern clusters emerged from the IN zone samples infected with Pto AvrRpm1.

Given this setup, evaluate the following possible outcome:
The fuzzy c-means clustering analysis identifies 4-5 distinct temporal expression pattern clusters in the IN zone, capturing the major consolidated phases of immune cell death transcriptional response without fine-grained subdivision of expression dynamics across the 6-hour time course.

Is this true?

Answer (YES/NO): NO